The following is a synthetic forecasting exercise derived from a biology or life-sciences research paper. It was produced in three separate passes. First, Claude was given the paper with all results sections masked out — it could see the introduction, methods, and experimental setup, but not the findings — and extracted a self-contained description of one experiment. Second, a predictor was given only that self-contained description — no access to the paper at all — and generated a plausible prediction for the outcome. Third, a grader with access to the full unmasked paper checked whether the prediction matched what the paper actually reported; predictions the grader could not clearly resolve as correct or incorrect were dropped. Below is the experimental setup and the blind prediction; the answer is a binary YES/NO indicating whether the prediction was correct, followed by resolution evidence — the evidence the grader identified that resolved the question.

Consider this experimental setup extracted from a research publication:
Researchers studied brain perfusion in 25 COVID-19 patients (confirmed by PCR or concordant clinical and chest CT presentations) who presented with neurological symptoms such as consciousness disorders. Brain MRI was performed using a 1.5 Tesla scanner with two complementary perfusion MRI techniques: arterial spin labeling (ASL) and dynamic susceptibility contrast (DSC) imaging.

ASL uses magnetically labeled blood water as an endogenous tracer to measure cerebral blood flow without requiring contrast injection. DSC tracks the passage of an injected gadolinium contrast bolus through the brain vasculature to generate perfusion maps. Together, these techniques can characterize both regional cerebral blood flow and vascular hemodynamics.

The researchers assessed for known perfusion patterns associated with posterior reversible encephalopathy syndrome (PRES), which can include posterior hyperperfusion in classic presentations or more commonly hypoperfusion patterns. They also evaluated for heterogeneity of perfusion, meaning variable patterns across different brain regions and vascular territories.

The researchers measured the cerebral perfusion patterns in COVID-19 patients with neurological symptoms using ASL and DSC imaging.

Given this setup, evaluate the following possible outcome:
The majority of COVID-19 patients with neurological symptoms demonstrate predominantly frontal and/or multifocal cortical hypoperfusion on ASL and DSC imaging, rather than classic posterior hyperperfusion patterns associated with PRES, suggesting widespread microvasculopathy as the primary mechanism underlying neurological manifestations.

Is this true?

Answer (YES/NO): NO